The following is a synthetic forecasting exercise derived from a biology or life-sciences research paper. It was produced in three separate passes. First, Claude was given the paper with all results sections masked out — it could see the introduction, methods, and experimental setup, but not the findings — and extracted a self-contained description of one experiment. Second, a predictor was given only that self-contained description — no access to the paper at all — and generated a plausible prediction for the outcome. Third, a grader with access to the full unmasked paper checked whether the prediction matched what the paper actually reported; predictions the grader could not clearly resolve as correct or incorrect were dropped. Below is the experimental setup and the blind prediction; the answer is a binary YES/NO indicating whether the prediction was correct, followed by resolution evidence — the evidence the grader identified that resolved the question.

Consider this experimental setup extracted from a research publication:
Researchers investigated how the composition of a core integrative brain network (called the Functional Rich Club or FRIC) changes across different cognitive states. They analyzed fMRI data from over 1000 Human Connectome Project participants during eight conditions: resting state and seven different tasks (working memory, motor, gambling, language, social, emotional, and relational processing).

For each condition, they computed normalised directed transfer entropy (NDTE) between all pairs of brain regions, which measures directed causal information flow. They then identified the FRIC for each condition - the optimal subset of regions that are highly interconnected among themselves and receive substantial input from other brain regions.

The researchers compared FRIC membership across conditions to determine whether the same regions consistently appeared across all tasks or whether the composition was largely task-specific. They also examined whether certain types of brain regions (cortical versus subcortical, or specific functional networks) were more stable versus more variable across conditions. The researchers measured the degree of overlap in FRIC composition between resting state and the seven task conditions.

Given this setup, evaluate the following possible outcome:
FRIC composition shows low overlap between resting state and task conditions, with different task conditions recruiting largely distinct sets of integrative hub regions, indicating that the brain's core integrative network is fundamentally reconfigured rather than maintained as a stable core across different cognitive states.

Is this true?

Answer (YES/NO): NO